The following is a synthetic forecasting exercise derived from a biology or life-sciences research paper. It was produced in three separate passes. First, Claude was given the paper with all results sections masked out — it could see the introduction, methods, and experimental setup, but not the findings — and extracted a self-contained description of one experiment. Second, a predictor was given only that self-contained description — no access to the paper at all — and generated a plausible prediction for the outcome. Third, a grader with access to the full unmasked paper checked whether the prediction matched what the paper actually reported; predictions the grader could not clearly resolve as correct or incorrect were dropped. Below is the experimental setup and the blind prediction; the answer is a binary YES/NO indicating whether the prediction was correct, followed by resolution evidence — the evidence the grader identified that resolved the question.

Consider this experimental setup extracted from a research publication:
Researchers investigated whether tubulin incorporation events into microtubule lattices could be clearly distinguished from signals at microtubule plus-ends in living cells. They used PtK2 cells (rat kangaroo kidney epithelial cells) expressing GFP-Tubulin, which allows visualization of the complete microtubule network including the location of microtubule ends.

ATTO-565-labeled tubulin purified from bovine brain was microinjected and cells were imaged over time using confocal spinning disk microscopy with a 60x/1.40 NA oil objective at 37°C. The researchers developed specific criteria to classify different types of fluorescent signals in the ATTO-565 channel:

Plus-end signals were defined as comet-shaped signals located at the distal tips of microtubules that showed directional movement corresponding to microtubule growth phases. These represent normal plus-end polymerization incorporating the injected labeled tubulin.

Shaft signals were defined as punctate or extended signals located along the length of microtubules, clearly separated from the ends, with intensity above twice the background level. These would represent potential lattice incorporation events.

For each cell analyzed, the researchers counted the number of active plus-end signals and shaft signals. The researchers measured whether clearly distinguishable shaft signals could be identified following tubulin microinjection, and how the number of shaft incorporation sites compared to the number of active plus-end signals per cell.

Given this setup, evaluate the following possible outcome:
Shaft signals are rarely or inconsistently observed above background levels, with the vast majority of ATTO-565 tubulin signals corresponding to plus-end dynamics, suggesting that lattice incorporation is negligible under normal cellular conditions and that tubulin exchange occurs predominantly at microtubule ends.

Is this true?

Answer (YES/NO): NO